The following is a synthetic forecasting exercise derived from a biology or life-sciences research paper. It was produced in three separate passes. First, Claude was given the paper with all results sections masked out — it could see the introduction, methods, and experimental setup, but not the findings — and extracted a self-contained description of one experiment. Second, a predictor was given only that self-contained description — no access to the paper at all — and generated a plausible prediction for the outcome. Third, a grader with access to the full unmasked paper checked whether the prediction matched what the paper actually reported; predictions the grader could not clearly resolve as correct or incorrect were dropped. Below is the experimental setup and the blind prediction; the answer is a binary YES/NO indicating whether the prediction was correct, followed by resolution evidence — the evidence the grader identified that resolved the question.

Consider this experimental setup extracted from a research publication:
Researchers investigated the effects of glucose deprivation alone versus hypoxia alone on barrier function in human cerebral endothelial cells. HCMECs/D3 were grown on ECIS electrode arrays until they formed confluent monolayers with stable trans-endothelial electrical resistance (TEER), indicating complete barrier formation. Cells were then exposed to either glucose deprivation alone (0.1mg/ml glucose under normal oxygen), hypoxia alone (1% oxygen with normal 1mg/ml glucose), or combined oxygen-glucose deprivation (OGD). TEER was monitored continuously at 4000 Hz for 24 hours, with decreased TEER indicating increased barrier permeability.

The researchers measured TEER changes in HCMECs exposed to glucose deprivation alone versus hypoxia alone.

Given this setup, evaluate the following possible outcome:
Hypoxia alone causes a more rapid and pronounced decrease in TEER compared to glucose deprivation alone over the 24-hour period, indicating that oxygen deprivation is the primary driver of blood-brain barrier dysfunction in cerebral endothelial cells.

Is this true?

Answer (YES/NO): NO